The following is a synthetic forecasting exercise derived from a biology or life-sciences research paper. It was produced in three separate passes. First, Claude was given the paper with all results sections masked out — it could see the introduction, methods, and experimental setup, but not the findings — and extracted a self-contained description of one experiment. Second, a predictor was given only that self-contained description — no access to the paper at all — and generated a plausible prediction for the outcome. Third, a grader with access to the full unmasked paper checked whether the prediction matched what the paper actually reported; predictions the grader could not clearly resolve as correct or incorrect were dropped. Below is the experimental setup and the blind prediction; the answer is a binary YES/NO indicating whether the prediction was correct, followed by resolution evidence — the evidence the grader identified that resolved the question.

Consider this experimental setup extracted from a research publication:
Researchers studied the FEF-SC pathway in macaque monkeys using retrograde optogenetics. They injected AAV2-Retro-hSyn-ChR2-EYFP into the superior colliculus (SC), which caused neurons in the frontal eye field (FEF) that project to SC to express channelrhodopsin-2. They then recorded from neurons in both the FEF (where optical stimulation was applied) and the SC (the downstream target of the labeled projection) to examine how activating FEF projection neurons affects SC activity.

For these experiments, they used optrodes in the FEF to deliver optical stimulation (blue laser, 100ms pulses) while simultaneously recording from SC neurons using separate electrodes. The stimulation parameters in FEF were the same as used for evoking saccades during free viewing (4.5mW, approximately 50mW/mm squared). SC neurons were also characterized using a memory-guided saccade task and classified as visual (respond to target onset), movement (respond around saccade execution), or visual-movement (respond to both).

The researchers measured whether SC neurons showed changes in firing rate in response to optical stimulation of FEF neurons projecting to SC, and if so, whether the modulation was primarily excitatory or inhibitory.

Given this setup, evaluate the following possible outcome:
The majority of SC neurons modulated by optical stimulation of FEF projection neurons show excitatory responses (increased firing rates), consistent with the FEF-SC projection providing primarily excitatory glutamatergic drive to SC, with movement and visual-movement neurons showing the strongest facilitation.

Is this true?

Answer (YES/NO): YES